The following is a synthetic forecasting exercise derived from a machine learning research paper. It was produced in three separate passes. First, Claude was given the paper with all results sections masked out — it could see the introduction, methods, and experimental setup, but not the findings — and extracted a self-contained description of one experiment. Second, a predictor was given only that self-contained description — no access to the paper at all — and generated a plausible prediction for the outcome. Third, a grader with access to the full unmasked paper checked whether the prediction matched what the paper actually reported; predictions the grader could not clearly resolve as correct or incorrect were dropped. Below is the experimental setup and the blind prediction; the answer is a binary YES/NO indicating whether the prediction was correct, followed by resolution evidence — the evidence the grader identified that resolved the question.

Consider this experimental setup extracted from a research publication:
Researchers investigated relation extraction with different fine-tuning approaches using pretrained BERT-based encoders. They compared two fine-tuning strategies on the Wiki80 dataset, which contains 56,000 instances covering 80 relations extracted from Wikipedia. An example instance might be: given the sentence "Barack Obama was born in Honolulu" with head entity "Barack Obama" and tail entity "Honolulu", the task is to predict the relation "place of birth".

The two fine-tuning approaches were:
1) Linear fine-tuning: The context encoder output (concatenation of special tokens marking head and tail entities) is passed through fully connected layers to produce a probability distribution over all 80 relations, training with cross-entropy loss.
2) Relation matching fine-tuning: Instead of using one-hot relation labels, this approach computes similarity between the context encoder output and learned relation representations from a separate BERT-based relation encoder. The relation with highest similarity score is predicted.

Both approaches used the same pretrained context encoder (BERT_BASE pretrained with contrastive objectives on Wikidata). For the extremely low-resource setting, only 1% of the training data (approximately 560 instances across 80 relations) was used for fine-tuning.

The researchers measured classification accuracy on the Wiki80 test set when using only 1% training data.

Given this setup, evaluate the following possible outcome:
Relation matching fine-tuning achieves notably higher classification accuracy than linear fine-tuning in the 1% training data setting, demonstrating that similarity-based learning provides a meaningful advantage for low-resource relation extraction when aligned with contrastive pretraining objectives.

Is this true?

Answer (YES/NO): YES